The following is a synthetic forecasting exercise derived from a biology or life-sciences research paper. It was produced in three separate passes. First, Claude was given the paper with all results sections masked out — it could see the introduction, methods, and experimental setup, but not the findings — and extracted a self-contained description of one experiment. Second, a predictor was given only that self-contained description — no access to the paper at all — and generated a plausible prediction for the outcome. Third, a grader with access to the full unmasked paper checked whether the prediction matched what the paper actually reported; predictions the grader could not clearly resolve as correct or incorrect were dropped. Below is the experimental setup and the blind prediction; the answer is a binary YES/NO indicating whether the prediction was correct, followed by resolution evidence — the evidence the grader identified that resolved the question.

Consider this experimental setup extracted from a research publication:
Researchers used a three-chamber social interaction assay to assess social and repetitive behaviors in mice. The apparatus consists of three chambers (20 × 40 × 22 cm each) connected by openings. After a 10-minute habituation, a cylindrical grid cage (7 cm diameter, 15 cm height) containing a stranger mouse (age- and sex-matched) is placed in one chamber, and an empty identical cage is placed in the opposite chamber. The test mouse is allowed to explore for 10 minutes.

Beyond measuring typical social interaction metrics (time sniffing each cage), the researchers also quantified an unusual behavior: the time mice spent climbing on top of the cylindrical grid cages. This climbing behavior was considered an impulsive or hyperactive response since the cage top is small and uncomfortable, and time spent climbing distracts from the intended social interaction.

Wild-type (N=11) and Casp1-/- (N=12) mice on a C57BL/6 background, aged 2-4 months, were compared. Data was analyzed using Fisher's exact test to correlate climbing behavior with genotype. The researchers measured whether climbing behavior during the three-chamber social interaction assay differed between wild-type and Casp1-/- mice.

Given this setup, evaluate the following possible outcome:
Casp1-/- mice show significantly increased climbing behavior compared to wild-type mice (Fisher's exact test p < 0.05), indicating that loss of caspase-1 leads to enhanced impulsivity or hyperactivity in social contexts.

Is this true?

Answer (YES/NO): YES